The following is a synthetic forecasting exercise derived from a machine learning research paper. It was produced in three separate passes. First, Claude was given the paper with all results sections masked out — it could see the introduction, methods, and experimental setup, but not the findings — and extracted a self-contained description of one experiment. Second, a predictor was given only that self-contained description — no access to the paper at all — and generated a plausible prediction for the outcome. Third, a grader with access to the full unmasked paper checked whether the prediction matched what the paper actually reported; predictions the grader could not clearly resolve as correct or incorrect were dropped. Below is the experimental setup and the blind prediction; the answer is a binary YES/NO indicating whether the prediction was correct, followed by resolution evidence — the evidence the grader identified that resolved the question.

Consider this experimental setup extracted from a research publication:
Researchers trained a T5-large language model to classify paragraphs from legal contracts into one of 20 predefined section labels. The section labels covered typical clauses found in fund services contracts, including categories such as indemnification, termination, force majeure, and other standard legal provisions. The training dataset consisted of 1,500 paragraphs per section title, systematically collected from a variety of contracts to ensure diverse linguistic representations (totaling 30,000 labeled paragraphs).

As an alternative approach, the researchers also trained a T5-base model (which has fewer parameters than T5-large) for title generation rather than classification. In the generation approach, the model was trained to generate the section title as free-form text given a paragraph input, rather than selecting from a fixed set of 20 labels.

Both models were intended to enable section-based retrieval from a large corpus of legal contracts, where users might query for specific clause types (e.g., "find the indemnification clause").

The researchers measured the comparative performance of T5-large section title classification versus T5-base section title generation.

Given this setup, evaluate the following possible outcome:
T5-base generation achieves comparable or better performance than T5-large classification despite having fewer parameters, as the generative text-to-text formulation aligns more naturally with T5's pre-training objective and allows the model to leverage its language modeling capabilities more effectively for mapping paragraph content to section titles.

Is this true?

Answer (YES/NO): YES